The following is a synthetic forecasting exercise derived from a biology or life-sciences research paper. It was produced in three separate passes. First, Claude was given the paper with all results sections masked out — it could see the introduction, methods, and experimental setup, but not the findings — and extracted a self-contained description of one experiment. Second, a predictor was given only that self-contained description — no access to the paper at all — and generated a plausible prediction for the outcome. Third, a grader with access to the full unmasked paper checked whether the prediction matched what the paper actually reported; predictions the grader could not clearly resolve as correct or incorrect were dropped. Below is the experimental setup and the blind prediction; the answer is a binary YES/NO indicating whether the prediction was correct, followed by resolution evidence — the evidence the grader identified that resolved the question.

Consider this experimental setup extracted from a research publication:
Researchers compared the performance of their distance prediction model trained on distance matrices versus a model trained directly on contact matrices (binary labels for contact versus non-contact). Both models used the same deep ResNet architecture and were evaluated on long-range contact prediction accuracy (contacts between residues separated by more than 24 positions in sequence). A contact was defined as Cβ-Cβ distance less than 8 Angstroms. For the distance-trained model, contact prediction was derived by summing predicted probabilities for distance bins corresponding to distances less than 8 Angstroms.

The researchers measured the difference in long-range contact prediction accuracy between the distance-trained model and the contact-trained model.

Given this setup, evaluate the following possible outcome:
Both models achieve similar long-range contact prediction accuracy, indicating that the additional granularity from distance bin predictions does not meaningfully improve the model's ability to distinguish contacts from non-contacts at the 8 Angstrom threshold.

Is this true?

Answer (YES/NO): NO